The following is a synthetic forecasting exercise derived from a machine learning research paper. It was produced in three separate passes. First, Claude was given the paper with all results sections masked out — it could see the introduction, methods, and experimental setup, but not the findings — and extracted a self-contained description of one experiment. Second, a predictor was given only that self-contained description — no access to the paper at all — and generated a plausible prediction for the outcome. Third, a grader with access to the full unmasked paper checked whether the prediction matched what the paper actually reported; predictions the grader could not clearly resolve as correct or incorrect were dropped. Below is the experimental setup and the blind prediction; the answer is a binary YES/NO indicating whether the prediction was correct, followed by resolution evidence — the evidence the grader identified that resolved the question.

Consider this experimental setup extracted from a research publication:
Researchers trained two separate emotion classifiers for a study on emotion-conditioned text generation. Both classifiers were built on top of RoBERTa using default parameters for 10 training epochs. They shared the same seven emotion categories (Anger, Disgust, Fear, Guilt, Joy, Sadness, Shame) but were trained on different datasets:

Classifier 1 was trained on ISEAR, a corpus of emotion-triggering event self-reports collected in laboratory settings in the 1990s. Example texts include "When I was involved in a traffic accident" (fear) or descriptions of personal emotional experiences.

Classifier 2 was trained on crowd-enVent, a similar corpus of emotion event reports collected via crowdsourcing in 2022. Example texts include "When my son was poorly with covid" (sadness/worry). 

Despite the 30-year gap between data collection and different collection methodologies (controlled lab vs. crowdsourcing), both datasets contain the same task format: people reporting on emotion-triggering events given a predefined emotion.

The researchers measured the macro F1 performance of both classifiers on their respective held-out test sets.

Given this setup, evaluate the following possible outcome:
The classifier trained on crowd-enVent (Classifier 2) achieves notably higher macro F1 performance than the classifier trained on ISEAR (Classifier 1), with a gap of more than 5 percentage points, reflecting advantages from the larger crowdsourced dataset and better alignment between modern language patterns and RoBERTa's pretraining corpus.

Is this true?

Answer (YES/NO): NO